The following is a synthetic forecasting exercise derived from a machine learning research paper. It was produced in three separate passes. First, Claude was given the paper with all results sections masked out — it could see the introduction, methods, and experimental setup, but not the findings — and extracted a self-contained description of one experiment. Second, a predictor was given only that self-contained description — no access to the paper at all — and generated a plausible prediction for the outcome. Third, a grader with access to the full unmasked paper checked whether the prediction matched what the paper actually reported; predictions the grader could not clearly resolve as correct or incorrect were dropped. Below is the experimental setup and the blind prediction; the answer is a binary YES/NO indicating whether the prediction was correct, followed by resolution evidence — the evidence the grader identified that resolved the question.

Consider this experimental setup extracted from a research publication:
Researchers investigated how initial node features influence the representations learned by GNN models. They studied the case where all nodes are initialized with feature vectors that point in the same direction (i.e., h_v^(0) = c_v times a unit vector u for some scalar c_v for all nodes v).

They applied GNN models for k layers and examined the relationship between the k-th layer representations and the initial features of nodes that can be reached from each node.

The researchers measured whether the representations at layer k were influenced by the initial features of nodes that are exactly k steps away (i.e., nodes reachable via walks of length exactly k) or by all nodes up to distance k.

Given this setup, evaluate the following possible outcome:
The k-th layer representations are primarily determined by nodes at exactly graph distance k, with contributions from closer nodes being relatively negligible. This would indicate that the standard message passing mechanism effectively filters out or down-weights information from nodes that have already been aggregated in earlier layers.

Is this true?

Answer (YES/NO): NO